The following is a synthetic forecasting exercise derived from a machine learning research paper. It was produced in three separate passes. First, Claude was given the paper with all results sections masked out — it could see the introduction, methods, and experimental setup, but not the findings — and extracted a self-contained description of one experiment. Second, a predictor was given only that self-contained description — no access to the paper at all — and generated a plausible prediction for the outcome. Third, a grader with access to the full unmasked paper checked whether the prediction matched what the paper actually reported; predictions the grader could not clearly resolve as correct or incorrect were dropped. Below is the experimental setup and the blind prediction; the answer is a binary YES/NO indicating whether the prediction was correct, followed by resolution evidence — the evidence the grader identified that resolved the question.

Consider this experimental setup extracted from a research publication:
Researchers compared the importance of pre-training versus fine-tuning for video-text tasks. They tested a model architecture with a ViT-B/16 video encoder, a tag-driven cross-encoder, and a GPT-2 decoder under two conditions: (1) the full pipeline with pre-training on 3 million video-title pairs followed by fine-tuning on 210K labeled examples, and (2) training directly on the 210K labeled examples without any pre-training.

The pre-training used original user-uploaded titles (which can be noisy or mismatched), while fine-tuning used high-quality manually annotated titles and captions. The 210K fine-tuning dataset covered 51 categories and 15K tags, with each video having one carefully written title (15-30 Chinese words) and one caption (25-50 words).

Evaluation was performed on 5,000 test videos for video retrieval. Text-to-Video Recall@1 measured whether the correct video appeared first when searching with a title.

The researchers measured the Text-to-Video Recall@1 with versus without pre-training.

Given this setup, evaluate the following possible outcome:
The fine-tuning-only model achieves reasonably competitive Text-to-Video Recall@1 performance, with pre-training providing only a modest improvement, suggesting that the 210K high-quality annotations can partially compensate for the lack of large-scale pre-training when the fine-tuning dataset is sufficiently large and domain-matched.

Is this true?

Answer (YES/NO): NO